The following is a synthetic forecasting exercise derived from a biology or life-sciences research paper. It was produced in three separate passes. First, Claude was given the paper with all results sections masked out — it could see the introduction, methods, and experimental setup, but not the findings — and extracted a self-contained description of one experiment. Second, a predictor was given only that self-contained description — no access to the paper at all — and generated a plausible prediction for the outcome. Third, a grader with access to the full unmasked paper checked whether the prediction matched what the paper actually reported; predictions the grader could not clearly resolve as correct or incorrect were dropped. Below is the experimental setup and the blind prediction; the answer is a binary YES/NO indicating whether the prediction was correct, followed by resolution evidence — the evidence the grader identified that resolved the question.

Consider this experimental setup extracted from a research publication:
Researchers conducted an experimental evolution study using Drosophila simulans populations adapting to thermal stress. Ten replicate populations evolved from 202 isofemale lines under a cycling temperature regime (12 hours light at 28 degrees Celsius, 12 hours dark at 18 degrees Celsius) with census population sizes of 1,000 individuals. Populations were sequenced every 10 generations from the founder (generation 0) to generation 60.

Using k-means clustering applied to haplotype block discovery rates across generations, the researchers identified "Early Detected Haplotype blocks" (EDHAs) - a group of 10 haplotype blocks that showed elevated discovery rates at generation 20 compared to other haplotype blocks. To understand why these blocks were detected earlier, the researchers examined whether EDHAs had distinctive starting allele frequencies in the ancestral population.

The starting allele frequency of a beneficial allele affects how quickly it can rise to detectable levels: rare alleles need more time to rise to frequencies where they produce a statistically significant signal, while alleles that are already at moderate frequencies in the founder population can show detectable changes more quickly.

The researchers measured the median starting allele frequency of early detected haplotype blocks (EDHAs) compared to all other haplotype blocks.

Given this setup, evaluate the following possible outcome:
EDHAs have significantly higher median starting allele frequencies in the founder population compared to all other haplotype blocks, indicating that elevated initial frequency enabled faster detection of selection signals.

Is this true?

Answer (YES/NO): NO